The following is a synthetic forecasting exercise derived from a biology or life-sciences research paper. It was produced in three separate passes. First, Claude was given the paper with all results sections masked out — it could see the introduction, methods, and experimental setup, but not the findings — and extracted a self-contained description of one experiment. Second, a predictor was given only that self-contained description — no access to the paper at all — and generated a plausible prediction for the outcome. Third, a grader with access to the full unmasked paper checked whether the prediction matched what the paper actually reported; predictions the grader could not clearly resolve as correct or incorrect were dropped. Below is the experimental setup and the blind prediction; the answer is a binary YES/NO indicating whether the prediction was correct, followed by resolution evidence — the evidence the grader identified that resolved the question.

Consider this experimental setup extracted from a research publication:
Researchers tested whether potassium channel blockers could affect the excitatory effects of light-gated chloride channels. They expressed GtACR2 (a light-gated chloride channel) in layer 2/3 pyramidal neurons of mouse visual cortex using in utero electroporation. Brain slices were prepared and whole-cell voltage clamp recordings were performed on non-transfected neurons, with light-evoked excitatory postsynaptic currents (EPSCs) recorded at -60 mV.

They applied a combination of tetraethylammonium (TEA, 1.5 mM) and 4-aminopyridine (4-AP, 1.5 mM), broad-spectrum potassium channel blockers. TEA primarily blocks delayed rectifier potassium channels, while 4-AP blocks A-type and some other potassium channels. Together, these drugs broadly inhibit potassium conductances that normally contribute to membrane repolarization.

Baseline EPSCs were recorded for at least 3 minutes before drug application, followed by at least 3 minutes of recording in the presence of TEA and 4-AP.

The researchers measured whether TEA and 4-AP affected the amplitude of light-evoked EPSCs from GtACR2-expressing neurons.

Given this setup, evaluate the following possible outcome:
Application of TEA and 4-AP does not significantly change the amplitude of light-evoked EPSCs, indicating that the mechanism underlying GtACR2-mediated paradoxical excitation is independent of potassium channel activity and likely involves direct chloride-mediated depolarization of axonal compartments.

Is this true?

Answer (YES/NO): NO